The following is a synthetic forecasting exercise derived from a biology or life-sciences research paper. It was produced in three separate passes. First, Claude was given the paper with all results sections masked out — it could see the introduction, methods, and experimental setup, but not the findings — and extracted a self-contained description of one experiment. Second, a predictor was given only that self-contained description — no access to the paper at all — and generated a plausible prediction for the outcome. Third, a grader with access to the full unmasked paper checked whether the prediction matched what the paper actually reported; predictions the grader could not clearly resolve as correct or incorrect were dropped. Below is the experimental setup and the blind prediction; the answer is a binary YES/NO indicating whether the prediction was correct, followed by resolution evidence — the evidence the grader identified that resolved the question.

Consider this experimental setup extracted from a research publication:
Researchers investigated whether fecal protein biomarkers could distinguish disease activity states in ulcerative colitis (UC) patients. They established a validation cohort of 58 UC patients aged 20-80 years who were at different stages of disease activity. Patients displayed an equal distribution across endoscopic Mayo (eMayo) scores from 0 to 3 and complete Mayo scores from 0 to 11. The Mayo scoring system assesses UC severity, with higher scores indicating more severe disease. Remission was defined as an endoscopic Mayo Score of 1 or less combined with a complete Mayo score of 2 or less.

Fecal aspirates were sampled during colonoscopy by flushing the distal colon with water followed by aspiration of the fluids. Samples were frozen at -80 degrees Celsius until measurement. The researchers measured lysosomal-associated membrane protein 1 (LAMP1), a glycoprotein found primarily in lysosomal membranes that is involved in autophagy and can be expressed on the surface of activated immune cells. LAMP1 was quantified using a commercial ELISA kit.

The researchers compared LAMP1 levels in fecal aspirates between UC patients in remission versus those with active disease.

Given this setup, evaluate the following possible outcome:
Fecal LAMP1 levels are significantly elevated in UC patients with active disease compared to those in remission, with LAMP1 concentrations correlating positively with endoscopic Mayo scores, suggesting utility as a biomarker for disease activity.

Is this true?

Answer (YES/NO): NO